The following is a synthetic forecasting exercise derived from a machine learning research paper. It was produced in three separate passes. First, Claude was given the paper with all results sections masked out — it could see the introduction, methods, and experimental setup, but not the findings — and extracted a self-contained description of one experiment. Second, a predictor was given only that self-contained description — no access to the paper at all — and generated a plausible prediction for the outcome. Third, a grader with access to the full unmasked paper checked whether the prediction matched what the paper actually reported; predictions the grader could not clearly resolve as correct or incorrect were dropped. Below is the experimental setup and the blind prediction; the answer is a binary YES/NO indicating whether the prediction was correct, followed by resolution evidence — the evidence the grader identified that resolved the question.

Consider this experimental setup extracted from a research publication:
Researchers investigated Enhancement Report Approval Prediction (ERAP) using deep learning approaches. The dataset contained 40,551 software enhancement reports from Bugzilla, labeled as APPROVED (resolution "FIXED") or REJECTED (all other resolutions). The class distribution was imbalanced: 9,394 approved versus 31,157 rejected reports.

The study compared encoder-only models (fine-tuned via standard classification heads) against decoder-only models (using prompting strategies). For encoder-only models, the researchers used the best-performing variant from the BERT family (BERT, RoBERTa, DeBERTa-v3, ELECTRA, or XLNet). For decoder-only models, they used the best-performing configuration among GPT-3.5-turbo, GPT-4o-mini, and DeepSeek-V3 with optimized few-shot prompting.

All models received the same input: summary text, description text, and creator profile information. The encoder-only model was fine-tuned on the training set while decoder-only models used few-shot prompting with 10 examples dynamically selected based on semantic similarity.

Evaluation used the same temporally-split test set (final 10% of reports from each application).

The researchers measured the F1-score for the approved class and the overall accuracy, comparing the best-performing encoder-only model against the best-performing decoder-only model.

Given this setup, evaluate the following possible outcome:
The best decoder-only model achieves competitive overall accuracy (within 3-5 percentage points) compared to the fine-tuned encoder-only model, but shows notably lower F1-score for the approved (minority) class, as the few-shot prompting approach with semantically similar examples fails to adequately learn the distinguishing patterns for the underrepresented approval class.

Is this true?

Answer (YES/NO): NO